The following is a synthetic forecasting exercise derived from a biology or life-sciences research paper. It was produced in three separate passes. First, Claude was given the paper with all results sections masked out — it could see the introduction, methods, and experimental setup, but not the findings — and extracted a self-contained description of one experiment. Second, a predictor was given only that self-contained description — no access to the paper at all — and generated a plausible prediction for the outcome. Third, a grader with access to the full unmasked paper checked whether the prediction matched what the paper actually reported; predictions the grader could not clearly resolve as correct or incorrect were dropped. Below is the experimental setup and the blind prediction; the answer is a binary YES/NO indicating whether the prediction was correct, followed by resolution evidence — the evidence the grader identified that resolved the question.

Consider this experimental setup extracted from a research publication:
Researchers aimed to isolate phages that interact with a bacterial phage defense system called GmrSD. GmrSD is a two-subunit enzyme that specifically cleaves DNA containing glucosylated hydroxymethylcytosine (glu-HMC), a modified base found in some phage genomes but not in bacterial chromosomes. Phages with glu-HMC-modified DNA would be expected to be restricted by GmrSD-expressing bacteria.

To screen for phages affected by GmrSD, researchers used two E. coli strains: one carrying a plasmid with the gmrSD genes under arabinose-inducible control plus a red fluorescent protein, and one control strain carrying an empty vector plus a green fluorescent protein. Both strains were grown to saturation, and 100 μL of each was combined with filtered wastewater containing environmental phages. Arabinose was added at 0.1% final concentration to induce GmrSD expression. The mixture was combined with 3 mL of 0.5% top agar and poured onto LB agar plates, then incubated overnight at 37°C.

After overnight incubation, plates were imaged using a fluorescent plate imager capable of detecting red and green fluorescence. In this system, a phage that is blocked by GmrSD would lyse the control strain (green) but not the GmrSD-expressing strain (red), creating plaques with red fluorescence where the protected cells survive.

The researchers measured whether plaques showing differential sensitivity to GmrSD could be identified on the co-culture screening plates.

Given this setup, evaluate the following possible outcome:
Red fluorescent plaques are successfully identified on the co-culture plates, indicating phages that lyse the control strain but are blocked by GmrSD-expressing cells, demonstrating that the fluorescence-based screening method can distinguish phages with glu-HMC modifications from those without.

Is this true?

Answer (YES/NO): YES